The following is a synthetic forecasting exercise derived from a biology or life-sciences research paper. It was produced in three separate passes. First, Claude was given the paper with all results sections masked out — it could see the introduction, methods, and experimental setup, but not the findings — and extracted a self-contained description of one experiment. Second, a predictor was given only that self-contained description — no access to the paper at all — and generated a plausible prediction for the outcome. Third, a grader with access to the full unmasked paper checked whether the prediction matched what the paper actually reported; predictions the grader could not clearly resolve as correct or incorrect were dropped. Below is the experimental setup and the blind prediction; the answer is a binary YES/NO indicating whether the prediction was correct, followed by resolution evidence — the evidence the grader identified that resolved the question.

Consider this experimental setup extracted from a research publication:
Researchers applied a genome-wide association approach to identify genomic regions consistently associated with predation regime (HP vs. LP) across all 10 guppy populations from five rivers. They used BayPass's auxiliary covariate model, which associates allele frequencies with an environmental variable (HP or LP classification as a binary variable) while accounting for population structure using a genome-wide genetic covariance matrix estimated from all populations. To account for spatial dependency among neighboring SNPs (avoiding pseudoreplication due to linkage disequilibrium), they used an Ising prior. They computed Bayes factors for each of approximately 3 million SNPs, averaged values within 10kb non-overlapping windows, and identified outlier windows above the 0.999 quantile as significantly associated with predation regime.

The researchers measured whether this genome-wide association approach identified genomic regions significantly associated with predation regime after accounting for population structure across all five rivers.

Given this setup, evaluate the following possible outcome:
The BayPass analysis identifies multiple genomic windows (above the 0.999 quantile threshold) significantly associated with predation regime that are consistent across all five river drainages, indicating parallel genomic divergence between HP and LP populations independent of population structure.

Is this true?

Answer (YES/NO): NO